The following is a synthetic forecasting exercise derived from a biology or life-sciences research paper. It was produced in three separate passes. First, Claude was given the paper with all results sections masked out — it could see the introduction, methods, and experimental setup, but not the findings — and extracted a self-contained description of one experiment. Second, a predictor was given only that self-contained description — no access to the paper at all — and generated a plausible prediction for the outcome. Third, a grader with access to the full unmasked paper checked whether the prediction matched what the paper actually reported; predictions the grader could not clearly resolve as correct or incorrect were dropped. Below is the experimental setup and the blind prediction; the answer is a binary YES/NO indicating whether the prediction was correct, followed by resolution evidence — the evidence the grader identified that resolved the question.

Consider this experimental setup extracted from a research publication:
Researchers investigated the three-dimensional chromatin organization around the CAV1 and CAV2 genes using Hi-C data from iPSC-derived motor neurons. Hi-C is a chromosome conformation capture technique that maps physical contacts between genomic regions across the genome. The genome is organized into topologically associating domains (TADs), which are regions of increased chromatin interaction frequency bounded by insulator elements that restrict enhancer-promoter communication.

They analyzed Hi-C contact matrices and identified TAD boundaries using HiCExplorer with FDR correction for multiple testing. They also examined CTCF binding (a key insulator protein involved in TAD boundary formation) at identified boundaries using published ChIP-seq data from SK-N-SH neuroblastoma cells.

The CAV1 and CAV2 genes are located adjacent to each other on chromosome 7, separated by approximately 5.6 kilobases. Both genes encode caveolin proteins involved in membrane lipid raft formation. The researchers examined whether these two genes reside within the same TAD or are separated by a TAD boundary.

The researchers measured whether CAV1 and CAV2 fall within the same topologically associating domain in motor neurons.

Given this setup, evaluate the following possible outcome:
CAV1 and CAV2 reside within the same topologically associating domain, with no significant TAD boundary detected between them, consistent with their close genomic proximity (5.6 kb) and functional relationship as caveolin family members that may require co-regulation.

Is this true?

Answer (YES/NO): YES